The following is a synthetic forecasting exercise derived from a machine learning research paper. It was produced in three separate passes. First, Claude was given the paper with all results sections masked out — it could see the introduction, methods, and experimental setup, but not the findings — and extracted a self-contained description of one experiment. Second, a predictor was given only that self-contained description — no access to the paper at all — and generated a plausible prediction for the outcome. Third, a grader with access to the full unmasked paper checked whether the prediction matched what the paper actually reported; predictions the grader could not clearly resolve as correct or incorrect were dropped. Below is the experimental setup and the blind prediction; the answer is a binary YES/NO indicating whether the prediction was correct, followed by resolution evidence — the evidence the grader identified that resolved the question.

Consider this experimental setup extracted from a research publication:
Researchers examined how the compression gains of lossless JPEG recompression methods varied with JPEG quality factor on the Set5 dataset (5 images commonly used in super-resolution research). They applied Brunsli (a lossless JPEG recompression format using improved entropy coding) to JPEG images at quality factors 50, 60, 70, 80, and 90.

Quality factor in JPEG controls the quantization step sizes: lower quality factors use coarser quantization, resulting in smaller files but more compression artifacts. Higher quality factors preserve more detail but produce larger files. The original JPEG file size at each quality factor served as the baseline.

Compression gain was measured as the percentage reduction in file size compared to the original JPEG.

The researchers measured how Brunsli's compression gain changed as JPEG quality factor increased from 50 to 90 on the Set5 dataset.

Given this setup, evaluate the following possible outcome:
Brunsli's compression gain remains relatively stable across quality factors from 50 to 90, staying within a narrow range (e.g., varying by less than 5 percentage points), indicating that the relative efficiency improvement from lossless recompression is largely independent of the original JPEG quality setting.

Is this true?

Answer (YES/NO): YES